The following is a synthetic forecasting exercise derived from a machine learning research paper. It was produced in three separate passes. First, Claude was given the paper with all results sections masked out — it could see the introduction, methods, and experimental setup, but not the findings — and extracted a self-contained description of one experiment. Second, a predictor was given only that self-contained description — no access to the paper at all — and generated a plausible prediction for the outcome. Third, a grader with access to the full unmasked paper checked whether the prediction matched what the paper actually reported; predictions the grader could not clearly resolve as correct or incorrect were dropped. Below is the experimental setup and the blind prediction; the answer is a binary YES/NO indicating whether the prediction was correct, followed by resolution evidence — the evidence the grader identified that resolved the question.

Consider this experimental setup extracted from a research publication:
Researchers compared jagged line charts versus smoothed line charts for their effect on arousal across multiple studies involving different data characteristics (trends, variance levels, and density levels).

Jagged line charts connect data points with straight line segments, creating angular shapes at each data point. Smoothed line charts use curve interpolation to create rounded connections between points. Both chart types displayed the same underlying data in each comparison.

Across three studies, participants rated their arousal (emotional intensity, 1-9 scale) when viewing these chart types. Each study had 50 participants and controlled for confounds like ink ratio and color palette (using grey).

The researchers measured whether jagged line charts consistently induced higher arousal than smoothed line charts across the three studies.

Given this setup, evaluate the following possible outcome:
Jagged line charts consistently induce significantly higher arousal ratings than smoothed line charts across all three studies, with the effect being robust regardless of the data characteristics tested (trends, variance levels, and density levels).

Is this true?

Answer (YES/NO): NO